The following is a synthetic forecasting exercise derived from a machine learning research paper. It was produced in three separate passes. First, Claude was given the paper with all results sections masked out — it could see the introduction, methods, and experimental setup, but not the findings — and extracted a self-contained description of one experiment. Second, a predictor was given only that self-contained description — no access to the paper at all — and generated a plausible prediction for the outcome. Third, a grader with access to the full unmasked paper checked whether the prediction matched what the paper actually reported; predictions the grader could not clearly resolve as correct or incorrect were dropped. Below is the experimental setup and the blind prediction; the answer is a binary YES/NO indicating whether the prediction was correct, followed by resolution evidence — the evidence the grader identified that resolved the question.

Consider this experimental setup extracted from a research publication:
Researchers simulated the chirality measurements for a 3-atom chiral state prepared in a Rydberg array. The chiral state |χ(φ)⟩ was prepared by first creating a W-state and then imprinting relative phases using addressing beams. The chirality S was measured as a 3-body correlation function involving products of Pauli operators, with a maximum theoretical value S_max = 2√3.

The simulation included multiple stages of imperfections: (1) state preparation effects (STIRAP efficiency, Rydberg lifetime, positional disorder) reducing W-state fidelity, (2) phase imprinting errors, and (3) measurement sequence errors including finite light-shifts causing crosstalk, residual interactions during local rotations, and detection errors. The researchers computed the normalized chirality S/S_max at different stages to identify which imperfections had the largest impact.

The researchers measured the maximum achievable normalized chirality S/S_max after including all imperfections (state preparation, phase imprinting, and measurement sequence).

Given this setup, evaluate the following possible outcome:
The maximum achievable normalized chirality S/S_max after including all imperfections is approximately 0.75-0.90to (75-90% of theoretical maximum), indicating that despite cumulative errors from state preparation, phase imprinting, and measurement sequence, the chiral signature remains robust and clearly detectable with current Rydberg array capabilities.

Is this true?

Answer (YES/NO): NO